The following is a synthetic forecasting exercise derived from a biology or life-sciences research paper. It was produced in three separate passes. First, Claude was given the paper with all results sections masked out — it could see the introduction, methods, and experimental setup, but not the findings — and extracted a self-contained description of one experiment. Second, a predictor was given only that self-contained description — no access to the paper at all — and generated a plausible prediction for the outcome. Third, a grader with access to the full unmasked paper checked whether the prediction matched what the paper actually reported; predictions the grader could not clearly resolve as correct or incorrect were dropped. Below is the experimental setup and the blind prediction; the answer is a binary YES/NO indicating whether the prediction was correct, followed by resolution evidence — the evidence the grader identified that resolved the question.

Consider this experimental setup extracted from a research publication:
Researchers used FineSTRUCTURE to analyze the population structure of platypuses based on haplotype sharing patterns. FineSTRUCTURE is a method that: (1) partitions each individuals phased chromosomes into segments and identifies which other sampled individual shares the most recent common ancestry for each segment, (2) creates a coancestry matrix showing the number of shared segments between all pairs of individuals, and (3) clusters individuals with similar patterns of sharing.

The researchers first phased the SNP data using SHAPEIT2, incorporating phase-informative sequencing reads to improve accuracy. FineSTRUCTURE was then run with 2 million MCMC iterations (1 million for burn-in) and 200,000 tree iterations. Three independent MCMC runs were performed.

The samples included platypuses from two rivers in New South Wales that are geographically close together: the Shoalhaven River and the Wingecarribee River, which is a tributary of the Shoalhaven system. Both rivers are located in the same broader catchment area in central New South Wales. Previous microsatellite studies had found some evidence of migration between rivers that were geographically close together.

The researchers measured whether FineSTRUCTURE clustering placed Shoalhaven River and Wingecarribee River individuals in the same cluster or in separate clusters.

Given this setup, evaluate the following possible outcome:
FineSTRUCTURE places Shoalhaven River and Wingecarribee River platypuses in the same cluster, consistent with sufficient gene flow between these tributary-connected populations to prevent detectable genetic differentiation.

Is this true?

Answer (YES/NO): NO